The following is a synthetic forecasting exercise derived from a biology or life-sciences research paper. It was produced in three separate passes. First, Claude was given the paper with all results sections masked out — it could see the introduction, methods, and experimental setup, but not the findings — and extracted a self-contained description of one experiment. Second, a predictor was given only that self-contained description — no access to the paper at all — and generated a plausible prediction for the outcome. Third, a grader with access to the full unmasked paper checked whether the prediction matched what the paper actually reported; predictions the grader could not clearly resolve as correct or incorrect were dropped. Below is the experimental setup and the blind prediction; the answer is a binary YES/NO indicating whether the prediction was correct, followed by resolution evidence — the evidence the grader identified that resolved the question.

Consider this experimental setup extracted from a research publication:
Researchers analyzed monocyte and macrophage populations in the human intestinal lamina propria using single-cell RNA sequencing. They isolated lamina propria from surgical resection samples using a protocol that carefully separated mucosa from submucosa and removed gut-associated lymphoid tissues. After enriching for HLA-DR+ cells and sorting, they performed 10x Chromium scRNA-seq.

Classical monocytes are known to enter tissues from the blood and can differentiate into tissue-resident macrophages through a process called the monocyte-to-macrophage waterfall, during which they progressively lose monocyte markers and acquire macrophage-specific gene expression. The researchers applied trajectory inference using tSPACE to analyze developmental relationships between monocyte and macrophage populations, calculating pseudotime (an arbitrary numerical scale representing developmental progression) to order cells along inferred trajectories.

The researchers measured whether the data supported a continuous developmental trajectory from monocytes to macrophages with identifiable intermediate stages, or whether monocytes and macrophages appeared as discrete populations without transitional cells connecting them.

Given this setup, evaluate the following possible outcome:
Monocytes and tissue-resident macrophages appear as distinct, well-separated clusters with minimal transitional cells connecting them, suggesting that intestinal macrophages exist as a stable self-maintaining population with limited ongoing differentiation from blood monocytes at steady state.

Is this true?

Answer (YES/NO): NO